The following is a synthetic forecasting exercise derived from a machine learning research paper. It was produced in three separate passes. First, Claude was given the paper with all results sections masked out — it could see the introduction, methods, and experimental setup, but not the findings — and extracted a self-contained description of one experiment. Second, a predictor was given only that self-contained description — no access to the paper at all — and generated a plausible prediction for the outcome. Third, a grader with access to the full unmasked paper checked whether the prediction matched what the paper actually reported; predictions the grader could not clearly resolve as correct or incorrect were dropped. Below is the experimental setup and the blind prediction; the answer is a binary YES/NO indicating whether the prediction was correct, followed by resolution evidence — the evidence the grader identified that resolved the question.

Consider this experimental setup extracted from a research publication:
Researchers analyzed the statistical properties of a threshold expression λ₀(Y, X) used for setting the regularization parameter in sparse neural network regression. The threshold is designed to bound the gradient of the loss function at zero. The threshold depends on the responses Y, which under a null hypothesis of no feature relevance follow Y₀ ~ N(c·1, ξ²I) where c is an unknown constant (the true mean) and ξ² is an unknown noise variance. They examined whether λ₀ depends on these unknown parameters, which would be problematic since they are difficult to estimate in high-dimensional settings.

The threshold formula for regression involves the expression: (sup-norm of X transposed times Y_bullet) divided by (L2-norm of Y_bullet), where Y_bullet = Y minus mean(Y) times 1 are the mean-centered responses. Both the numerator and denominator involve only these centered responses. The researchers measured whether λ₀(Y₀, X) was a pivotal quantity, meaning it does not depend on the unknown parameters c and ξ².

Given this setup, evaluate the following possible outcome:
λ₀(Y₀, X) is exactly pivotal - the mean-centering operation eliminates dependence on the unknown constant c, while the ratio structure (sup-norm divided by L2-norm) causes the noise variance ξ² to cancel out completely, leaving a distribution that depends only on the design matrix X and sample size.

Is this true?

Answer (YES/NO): YES